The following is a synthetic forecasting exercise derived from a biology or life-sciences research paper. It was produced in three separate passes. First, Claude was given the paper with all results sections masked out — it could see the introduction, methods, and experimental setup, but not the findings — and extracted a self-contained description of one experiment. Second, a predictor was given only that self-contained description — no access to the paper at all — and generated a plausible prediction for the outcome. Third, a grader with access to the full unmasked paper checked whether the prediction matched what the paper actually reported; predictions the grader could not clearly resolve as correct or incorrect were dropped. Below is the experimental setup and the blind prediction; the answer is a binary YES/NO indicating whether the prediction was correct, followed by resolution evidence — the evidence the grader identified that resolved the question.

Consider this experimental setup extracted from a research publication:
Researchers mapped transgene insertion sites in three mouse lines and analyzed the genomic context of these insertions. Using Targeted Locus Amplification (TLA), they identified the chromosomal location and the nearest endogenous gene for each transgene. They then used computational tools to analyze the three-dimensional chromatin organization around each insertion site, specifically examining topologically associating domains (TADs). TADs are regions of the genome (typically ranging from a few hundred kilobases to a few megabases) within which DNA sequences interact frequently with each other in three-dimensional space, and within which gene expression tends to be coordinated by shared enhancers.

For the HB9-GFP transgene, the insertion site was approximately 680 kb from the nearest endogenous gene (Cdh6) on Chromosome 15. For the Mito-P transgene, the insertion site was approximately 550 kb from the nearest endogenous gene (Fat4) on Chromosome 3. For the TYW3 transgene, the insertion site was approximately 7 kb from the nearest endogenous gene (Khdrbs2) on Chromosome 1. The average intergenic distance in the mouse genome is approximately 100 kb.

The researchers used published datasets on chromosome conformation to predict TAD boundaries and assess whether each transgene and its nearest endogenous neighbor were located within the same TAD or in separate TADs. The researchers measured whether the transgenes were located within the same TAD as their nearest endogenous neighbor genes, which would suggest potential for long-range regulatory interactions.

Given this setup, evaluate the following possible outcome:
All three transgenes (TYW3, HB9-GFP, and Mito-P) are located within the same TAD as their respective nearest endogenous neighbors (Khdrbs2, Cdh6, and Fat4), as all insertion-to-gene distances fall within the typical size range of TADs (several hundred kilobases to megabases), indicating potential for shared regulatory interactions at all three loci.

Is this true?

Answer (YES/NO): NO